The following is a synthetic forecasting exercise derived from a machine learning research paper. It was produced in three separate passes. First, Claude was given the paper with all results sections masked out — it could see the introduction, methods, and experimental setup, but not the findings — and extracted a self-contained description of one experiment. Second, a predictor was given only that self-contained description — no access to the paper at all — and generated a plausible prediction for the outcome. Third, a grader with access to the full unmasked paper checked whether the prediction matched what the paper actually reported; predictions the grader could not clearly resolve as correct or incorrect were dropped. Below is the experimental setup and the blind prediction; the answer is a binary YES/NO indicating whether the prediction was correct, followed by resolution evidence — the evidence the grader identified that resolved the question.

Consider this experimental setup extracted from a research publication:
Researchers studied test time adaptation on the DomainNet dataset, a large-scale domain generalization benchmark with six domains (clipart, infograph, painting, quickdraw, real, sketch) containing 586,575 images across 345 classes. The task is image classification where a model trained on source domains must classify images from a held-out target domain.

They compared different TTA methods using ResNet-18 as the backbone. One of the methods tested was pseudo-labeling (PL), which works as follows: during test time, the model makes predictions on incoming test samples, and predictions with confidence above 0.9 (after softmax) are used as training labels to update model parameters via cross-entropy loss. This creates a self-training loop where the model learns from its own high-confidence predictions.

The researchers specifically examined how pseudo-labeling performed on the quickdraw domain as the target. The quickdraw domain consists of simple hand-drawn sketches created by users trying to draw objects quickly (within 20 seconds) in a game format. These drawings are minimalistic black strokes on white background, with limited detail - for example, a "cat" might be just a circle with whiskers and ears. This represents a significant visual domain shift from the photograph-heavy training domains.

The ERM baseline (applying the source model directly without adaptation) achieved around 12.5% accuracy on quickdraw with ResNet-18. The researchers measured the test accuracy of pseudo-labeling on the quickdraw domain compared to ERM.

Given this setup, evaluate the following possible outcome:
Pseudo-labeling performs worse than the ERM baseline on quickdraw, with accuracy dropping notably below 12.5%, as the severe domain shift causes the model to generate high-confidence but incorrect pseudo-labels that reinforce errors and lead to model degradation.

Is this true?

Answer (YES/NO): YES